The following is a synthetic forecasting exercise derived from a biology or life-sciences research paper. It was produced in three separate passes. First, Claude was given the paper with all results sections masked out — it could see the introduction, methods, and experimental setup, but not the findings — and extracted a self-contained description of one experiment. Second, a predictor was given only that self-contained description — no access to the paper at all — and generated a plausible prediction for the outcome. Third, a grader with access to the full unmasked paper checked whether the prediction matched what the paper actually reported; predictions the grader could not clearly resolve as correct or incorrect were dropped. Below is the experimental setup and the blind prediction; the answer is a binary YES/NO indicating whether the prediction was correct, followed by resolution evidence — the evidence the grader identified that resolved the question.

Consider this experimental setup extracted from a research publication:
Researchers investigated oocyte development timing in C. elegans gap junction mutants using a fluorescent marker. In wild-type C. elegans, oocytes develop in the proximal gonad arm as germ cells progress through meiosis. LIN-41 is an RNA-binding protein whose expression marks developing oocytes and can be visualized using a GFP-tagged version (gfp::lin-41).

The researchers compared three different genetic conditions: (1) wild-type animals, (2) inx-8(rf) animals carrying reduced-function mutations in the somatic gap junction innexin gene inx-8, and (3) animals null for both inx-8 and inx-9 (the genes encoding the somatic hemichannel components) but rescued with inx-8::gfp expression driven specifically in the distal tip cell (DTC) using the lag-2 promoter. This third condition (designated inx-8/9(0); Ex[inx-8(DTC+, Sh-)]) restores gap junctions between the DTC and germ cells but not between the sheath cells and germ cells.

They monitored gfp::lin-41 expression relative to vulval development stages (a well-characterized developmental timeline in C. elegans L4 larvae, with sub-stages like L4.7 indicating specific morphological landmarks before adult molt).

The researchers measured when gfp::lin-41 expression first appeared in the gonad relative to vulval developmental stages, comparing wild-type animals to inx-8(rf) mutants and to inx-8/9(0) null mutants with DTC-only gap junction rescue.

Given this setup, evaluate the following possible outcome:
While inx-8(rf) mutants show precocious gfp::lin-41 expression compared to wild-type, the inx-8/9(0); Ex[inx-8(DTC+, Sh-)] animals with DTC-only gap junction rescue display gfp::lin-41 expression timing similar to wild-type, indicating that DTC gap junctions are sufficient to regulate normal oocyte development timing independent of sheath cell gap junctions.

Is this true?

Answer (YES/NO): NO